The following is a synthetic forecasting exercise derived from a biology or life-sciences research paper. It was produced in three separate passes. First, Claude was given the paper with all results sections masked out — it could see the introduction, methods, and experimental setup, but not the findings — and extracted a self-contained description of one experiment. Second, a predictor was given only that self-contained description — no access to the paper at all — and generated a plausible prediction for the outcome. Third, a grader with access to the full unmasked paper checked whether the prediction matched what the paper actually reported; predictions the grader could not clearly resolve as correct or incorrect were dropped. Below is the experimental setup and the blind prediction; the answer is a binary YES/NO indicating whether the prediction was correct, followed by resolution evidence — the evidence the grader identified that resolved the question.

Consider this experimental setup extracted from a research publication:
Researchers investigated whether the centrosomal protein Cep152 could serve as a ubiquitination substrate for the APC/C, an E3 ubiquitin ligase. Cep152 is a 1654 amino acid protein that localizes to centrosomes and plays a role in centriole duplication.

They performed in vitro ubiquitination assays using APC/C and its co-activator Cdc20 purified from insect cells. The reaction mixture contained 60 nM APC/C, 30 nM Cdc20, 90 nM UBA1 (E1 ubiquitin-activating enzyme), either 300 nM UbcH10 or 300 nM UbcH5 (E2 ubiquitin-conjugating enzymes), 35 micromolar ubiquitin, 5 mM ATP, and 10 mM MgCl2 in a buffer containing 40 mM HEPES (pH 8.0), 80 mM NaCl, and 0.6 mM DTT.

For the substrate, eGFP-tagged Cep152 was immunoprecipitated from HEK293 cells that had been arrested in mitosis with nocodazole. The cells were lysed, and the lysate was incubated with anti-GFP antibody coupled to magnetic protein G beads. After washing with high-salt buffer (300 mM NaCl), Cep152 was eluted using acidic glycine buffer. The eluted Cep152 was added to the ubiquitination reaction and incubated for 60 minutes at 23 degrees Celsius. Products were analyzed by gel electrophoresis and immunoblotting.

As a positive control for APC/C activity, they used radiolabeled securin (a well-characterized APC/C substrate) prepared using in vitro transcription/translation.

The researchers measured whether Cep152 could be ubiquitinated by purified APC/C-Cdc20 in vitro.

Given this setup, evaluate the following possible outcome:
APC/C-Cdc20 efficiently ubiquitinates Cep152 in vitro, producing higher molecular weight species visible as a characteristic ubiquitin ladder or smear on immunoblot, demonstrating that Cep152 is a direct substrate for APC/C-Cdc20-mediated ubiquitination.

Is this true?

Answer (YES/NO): NO